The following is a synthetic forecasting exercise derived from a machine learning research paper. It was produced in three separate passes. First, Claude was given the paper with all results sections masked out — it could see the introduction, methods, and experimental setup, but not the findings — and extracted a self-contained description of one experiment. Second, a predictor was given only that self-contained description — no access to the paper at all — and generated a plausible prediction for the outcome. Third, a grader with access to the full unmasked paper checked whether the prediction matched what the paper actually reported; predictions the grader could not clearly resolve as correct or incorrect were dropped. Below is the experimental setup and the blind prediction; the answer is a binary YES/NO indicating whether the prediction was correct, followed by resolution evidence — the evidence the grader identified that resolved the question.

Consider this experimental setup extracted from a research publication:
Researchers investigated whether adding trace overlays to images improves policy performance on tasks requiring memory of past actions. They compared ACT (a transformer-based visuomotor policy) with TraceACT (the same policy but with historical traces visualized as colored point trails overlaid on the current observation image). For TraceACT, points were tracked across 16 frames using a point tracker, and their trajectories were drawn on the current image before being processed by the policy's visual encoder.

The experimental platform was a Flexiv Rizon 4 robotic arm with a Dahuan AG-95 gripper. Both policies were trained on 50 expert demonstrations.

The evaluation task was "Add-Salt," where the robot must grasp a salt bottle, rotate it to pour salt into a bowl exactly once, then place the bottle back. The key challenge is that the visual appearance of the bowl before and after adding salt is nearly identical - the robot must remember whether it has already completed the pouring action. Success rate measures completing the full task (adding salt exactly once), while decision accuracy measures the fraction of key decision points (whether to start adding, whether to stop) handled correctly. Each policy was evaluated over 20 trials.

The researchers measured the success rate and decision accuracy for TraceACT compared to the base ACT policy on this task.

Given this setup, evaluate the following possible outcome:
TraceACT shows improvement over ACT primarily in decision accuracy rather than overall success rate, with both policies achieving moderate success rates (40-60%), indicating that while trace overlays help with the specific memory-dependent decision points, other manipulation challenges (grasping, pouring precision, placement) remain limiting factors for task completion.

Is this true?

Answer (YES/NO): NO